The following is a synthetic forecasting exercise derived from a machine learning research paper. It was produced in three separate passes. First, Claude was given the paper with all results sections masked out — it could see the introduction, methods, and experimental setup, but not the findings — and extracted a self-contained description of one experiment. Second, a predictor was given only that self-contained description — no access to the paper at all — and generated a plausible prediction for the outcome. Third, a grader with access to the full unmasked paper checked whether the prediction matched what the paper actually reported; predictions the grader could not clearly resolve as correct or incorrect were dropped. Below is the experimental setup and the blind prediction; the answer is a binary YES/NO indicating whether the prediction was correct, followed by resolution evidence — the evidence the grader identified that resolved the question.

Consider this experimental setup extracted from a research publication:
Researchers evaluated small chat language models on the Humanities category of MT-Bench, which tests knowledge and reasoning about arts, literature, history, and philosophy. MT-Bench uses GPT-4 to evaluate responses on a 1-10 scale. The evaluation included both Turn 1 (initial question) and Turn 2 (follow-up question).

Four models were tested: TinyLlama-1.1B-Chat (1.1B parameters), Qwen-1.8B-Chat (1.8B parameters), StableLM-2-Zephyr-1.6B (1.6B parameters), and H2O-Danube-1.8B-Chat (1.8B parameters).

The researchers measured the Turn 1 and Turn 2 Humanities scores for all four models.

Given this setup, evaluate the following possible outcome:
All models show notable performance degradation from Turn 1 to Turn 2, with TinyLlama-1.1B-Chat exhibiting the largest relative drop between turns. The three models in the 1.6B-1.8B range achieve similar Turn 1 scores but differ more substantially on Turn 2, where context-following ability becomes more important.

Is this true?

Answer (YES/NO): NO